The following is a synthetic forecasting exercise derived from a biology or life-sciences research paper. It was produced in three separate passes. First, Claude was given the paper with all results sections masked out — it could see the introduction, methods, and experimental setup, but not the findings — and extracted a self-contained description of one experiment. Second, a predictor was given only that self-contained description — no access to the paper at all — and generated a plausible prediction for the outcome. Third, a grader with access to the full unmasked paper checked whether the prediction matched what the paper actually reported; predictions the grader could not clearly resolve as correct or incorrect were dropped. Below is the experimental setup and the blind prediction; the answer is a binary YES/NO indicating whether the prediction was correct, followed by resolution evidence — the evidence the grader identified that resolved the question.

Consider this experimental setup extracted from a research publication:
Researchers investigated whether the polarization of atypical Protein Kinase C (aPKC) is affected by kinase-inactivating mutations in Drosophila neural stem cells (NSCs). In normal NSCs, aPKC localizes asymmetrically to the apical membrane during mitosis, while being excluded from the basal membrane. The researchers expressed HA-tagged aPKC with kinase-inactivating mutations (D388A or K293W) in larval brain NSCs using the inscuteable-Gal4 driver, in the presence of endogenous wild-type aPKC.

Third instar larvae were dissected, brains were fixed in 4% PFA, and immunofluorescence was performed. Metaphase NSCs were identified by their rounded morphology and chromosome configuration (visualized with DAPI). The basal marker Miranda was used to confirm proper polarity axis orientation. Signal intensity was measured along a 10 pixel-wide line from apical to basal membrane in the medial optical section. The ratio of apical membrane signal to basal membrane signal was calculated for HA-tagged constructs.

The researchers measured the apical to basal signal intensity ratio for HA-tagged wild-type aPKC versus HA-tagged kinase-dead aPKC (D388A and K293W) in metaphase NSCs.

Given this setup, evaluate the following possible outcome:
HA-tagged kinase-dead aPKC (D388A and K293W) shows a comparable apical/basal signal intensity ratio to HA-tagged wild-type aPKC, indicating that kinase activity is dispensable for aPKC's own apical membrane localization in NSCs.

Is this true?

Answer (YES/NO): NO